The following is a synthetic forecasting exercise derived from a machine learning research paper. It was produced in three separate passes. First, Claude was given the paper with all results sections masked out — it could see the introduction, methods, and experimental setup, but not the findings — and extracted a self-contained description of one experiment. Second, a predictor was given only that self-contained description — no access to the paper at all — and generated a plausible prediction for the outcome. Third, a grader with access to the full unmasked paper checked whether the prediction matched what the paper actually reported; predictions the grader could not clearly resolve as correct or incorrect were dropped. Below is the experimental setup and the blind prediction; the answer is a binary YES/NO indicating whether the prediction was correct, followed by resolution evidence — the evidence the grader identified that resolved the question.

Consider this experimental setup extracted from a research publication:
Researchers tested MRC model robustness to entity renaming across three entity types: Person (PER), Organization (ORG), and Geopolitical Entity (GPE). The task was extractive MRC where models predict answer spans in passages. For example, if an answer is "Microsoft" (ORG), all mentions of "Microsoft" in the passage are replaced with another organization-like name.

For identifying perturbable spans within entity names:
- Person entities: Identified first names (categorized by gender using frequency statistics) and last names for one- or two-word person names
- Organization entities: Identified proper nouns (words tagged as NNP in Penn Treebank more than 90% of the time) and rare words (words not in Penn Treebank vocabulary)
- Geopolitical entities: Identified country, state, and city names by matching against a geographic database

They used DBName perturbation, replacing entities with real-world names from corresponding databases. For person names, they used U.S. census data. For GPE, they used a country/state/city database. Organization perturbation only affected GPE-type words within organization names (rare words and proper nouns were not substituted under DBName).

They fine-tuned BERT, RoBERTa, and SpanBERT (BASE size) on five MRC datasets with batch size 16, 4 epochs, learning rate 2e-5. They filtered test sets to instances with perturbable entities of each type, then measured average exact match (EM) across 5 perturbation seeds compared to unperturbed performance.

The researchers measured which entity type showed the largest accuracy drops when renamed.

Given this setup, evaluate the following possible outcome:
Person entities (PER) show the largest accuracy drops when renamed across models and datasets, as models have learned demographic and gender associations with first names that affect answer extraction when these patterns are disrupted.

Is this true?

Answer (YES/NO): NO